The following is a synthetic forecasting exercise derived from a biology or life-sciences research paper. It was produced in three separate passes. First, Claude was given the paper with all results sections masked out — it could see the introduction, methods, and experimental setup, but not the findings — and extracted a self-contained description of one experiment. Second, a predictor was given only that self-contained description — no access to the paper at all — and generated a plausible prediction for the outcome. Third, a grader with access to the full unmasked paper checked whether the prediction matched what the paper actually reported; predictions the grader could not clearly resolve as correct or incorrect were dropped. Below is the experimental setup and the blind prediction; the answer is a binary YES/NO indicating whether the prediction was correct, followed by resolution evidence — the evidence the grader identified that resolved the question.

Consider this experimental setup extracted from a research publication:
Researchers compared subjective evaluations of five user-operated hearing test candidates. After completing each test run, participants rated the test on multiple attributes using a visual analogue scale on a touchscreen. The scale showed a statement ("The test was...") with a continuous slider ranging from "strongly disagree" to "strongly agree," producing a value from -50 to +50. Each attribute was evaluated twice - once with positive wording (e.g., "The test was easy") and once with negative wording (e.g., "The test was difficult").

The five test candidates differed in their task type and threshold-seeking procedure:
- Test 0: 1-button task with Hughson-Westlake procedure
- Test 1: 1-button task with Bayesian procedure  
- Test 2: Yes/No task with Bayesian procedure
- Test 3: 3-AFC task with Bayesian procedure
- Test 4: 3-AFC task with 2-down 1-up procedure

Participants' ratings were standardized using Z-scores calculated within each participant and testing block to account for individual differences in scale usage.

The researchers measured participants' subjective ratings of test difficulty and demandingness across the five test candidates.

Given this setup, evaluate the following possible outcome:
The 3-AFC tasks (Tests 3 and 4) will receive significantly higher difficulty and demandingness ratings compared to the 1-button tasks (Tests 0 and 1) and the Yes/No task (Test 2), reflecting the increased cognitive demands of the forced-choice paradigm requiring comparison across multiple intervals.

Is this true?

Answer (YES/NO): NO